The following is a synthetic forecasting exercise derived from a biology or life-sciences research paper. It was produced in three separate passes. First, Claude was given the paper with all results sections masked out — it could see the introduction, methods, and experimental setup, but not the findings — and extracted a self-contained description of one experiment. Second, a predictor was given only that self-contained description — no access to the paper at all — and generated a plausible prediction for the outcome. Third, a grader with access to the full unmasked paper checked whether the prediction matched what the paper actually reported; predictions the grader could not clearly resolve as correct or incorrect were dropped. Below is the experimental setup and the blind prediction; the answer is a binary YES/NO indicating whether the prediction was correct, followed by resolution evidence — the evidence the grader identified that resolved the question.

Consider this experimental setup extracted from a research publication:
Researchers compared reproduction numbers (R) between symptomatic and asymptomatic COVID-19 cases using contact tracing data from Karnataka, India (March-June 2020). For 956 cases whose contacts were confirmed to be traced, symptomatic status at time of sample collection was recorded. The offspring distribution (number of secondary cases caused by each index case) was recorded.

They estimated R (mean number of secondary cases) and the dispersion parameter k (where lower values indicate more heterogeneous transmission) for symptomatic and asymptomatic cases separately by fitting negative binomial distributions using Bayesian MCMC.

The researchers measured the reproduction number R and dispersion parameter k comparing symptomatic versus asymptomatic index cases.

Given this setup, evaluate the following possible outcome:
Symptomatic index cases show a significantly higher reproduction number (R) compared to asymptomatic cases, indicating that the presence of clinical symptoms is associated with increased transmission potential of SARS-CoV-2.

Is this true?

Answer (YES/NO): YES